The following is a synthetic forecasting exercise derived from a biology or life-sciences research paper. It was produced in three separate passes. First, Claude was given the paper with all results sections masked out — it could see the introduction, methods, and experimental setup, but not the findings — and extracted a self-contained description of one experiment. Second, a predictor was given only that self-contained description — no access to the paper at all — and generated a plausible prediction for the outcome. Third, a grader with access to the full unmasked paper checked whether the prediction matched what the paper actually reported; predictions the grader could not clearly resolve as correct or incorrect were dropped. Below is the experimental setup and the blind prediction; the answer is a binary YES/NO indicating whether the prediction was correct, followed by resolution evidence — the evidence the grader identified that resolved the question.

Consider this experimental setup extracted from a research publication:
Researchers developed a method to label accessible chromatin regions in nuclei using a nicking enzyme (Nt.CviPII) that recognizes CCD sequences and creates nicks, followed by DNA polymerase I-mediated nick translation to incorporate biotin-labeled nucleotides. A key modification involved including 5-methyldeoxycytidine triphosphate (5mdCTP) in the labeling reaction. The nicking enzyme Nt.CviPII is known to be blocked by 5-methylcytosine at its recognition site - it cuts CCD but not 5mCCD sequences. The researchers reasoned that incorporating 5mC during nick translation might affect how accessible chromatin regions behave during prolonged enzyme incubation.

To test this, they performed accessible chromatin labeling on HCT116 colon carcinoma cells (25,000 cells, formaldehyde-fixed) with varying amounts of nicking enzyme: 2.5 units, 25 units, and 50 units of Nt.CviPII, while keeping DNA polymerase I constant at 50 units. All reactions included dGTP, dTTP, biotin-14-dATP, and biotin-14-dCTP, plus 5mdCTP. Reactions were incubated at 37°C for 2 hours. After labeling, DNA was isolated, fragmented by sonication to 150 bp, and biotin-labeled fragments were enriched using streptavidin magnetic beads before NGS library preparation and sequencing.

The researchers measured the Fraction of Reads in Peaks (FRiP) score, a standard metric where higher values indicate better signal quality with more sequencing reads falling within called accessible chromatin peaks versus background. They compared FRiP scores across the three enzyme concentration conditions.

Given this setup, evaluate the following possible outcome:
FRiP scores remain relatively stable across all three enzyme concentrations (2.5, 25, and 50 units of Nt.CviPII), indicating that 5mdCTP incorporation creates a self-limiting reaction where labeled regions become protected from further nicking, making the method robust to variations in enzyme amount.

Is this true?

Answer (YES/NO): YES